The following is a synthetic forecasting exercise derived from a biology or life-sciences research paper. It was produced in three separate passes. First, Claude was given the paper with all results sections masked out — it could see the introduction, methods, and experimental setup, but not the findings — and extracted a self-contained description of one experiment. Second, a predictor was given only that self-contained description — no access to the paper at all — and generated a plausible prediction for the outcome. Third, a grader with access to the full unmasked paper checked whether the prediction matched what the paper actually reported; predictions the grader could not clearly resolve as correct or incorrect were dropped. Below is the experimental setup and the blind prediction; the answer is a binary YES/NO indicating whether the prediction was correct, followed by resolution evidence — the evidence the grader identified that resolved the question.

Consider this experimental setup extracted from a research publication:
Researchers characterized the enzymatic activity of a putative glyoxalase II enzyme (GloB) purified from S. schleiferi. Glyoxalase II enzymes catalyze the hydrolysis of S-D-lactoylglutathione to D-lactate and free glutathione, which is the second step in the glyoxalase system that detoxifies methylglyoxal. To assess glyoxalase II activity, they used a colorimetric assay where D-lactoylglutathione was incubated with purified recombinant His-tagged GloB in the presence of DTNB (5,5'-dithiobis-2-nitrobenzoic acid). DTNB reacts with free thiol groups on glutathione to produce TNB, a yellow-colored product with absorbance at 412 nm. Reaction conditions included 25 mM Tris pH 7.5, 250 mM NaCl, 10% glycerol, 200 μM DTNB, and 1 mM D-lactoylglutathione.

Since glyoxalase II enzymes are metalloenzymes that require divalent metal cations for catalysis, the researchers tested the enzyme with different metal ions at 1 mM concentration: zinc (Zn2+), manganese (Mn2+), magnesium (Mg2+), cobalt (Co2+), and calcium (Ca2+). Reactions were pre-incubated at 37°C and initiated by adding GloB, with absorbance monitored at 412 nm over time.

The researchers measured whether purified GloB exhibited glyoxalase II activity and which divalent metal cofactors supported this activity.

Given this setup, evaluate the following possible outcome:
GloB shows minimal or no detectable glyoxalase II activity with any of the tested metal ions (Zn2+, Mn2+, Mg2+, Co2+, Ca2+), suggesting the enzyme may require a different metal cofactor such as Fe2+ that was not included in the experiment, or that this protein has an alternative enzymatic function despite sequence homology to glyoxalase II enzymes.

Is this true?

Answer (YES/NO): NO